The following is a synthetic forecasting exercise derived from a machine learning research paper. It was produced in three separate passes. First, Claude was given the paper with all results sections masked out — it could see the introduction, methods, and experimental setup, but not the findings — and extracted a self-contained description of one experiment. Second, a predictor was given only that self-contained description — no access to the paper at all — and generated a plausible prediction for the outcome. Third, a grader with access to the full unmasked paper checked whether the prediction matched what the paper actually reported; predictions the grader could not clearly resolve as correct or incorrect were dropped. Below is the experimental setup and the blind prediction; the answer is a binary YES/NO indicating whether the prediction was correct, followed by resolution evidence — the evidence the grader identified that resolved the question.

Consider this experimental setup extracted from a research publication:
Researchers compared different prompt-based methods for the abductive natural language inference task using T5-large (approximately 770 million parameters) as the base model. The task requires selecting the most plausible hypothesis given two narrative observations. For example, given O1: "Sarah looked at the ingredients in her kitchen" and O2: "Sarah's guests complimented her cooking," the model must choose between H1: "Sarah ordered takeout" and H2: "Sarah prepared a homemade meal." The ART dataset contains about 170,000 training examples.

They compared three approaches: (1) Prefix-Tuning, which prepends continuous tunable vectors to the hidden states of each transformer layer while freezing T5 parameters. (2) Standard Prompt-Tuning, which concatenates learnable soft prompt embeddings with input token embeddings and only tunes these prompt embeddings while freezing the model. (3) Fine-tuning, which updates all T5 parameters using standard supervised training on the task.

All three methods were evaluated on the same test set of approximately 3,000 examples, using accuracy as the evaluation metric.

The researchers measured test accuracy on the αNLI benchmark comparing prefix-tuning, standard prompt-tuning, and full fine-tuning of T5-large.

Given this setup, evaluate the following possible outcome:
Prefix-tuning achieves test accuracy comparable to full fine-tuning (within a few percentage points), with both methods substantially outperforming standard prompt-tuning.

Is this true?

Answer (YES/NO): NO